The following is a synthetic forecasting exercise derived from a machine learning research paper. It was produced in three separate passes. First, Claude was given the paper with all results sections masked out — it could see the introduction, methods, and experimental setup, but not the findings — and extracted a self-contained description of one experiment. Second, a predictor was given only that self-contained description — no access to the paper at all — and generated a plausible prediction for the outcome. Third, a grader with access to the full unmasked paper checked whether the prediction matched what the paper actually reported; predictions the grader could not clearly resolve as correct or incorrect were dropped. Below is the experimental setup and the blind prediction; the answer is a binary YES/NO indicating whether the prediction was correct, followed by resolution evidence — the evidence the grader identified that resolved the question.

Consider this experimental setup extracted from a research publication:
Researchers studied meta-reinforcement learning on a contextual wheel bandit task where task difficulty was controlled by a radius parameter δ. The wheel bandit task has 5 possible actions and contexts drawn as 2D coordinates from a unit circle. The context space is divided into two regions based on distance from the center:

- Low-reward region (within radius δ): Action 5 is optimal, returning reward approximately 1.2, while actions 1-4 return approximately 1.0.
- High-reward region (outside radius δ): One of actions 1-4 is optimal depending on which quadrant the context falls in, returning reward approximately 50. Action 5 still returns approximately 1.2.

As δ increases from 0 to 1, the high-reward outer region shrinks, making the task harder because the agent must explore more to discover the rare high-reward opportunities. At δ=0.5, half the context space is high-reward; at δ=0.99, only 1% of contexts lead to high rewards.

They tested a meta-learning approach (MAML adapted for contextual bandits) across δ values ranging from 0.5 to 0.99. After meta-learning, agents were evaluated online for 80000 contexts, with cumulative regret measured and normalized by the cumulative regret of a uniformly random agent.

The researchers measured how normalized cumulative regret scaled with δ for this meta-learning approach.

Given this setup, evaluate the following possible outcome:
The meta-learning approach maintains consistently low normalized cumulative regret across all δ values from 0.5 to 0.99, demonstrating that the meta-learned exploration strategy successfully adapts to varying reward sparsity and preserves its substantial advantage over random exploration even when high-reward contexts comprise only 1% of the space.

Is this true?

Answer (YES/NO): NO